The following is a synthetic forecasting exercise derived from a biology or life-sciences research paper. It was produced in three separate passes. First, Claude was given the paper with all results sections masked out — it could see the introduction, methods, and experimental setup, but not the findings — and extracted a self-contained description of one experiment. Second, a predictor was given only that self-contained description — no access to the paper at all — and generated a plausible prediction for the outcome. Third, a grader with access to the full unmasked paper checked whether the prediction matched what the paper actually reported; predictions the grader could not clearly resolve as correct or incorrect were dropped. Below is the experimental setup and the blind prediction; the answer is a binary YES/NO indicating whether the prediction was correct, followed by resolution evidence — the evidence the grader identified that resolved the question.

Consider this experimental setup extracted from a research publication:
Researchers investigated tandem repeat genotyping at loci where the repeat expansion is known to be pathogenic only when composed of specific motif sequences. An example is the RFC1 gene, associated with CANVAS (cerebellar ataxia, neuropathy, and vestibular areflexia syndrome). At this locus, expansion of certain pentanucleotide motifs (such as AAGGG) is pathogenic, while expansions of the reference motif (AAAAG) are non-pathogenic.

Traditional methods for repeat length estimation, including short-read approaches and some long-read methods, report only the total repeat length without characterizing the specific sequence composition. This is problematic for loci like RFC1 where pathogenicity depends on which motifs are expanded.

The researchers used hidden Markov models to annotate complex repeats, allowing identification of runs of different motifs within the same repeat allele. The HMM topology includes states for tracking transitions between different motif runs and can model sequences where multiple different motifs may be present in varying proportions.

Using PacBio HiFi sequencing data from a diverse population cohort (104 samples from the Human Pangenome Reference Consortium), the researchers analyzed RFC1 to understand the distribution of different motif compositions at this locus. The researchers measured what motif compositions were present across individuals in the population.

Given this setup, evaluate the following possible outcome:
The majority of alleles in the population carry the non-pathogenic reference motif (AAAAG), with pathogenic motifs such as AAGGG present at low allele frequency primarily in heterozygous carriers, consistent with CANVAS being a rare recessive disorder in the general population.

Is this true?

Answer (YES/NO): YES